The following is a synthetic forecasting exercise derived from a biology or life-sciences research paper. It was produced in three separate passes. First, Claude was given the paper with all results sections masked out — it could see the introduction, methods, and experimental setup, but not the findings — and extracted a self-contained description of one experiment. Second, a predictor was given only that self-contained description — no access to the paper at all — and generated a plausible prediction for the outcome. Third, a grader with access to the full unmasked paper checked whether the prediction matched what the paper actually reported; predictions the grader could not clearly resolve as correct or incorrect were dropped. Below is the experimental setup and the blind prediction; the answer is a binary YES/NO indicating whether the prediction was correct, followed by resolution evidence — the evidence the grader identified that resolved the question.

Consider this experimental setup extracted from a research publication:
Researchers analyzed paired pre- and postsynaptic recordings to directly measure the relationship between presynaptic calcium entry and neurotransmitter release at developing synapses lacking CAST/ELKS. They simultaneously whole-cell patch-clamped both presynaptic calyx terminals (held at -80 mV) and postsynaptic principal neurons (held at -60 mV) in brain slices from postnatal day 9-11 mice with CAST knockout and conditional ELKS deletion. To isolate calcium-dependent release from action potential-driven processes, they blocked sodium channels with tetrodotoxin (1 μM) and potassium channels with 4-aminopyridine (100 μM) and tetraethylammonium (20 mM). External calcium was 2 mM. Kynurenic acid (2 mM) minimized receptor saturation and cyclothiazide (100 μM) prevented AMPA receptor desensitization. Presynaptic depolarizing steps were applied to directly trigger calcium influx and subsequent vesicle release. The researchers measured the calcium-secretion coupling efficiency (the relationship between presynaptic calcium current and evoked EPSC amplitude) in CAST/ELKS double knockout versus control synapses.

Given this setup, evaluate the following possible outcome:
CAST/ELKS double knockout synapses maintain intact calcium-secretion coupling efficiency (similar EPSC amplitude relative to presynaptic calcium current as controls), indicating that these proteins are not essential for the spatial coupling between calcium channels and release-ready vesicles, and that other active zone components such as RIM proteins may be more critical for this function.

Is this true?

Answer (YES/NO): NO